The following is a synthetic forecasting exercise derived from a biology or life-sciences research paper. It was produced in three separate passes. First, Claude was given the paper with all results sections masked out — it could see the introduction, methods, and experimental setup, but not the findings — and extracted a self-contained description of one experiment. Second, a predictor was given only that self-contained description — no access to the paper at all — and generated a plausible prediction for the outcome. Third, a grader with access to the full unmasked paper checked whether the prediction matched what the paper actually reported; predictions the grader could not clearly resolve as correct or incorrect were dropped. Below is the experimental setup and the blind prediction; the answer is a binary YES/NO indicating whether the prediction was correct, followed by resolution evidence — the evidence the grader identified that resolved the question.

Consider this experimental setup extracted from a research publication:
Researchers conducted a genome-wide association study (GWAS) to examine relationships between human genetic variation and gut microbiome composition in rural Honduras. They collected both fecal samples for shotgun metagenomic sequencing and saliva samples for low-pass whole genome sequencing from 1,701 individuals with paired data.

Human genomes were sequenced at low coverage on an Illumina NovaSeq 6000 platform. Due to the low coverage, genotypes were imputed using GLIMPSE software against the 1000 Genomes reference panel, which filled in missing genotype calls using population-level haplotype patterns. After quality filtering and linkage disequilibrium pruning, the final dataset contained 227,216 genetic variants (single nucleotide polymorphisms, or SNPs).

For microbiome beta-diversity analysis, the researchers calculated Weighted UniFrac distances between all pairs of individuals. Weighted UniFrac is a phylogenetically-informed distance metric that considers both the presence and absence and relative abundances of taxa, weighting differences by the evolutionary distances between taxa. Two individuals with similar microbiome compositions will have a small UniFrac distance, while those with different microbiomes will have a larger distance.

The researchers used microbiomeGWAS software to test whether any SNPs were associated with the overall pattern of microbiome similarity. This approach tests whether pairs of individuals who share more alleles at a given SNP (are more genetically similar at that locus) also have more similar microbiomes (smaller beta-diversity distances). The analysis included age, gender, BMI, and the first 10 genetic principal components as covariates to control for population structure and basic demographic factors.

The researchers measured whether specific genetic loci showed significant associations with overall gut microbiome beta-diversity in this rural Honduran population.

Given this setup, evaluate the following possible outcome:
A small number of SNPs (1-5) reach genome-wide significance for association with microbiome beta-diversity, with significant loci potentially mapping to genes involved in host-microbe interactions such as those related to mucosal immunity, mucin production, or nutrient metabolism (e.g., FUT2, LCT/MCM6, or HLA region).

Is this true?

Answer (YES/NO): NO